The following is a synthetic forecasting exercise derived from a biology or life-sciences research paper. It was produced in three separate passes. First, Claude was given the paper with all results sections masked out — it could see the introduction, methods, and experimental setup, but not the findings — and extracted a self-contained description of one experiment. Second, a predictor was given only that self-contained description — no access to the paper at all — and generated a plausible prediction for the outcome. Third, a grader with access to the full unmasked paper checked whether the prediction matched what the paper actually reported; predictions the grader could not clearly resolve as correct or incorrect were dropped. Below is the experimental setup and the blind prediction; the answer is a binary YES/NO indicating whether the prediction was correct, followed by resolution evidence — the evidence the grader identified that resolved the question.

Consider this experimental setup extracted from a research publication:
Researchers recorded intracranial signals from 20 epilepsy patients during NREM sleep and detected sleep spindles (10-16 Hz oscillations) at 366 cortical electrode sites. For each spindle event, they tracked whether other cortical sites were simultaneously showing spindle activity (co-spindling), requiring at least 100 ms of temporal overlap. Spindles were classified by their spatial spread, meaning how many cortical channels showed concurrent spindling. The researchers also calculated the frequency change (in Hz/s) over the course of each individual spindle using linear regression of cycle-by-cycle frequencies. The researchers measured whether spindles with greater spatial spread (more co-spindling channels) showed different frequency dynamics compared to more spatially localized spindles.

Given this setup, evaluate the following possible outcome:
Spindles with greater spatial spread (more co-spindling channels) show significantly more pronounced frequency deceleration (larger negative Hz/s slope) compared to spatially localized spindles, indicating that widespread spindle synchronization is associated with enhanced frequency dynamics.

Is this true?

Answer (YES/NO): YES